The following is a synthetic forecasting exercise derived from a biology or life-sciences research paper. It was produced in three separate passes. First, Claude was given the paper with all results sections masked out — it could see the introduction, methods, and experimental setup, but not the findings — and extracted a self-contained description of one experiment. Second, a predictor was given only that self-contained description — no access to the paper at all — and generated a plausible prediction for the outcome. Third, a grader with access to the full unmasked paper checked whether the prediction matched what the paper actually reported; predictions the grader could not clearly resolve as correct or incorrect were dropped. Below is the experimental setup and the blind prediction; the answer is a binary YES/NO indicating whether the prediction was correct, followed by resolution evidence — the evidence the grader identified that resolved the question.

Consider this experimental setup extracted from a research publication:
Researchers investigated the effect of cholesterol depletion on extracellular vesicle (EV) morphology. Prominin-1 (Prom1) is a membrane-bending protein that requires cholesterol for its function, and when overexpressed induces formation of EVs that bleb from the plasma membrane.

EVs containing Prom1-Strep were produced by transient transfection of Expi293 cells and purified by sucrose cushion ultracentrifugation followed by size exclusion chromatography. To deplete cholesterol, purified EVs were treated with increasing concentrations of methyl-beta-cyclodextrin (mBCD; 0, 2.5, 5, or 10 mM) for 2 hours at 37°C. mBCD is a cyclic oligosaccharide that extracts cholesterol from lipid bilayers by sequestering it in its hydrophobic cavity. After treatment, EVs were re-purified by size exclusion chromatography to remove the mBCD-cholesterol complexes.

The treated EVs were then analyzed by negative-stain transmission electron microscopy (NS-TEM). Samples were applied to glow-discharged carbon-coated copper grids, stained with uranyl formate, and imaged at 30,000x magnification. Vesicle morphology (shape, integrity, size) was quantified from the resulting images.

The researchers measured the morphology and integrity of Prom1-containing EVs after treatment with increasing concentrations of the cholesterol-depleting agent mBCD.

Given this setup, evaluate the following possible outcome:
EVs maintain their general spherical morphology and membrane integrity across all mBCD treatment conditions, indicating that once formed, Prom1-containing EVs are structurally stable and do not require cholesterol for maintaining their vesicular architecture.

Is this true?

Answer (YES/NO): NO